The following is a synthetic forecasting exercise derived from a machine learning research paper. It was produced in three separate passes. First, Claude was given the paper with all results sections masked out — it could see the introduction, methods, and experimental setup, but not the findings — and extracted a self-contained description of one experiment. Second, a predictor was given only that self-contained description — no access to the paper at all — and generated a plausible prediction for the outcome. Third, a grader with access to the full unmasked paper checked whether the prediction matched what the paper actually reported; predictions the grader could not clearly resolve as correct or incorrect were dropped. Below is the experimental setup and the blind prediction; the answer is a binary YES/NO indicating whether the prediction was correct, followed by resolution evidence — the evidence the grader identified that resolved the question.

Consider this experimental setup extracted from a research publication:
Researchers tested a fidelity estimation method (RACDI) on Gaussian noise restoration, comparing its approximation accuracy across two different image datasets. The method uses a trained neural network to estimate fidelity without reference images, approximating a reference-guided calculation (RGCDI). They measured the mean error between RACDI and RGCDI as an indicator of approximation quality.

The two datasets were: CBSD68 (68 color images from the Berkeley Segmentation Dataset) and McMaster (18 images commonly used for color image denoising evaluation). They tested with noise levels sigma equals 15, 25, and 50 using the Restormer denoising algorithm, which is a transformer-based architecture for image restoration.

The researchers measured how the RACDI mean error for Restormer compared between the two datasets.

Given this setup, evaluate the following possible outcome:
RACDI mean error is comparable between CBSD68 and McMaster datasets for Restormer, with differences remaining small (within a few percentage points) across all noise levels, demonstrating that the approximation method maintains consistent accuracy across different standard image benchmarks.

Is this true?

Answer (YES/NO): NO